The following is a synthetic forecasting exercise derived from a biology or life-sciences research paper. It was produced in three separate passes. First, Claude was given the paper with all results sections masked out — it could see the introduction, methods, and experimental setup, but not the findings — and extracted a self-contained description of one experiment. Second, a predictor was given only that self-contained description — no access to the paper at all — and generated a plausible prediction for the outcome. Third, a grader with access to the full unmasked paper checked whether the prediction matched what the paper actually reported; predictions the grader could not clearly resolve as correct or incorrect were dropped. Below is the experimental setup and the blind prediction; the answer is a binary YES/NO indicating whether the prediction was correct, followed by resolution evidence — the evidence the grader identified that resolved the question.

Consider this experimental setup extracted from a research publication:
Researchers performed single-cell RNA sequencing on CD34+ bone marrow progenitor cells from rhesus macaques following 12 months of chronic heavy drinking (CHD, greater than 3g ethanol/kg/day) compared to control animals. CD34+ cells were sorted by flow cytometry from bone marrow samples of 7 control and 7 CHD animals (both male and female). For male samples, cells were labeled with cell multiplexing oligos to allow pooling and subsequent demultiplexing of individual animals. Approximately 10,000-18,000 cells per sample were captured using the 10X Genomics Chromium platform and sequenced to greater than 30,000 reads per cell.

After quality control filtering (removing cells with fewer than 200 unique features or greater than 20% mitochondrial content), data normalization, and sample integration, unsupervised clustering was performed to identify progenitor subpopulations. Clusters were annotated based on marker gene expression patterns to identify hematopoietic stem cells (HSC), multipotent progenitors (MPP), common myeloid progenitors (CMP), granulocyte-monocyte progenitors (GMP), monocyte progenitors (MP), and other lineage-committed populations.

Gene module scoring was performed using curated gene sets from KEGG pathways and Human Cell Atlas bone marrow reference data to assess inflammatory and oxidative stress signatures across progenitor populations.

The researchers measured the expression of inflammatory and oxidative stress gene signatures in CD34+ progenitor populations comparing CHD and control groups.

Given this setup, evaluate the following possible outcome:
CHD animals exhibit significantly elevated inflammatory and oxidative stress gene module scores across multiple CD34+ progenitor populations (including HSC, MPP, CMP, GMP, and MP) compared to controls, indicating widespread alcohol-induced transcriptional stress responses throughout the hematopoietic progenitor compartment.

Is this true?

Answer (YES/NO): YES